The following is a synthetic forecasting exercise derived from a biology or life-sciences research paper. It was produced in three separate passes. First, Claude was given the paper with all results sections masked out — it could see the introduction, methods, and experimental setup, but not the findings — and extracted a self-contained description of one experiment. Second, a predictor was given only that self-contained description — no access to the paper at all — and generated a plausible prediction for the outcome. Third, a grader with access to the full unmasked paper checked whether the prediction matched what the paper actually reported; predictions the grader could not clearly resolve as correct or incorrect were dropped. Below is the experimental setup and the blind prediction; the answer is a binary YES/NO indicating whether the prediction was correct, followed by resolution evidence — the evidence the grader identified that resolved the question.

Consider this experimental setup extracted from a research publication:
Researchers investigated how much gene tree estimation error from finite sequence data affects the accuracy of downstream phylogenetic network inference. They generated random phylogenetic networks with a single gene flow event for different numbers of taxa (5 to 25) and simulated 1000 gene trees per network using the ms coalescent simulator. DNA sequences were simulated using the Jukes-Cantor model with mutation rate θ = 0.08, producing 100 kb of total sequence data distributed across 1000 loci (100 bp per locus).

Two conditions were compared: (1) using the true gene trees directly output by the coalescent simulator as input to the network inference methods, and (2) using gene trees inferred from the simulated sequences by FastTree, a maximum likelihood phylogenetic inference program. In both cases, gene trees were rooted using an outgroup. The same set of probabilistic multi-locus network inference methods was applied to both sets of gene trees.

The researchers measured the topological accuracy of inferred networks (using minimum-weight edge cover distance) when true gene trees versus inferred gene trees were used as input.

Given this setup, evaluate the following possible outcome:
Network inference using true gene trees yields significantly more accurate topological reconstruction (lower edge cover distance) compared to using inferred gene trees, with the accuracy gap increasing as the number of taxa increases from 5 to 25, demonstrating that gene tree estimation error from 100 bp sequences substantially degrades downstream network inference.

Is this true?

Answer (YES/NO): NO